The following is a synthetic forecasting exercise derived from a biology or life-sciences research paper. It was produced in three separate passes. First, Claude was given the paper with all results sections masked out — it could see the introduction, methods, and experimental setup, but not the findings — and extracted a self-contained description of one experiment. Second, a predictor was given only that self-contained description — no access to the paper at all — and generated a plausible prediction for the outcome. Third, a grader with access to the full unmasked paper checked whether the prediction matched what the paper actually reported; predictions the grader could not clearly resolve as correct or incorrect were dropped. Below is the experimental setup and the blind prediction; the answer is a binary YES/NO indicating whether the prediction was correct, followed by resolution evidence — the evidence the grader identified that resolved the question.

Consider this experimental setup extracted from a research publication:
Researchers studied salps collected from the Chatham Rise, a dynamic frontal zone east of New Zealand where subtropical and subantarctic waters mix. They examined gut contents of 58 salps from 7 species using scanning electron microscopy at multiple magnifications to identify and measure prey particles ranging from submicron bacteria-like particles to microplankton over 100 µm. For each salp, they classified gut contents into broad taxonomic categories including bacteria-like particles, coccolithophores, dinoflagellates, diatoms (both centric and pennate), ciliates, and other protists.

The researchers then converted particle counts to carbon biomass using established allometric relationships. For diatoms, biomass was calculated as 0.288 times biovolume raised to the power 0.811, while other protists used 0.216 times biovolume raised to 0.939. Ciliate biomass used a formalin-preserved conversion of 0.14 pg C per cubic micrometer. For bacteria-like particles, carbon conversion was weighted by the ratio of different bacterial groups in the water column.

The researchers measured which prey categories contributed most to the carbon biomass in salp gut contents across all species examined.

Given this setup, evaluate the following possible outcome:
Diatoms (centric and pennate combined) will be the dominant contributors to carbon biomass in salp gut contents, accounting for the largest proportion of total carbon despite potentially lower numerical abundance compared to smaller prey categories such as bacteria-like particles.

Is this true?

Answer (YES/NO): NO